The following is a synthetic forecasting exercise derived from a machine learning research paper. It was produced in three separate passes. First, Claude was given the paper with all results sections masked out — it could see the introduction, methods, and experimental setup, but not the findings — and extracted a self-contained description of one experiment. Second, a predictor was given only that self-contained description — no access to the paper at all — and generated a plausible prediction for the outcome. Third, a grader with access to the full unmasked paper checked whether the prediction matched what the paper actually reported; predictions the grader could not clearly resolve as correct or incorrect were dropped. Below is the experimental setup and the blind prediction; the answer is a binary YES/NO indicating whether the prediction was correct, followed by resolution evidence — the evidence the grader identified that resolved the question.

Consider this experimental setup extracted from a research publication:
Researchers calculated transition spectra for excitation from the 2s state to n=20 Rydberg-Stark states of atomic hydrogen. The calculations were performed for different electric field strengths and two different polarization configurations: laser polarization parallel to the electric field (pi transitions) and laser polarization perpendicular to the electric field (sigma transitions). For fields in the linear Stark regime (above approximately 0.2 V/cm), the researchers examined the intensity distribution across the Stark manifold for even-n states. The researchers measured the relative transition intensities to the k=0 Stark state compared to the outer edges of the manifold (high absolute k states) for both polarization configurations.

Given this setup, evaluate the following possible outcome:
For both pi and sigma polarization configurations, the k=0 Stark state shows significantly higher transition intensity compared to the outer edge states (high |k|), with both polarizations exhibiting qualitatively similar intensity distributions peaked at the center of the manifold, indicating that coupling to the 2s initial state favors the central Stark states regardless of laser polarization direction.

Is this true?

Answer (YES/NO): NO